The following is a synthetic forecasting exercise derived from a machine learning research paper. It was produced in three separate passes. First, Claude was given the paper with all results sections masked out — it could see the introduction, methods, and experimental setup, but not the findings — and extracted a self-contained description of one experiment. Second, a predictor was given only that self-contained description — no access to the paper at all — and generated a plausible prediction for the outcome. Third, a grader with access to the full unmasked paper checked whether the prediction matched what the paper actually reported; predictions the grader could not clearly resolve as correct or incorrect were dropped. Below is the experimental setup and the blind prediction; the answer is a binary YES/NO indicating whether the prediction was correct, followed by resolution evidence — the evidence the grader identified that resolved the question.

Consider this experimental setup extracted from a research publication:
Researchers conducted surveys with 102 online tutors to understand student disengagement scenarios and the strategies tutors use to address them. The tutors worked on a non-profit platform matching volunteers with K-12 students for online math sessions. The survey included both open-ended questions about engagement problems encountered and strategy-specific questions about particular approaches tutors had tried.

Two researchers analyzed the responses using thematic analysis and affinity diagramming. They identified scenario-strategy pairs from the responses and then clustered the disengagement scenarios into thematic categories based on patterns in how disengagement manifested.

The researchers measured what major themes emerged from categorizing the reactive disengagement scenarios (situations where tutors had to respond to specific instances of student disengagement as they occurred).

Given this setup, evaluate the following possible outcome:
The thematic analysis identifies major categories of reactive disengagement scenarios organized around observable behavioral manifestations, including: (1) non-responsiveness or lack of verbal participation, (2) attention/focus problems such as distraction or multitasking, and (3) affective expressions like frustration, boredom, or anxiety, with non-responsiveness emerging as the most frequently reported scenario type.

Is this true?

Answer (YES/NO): NO